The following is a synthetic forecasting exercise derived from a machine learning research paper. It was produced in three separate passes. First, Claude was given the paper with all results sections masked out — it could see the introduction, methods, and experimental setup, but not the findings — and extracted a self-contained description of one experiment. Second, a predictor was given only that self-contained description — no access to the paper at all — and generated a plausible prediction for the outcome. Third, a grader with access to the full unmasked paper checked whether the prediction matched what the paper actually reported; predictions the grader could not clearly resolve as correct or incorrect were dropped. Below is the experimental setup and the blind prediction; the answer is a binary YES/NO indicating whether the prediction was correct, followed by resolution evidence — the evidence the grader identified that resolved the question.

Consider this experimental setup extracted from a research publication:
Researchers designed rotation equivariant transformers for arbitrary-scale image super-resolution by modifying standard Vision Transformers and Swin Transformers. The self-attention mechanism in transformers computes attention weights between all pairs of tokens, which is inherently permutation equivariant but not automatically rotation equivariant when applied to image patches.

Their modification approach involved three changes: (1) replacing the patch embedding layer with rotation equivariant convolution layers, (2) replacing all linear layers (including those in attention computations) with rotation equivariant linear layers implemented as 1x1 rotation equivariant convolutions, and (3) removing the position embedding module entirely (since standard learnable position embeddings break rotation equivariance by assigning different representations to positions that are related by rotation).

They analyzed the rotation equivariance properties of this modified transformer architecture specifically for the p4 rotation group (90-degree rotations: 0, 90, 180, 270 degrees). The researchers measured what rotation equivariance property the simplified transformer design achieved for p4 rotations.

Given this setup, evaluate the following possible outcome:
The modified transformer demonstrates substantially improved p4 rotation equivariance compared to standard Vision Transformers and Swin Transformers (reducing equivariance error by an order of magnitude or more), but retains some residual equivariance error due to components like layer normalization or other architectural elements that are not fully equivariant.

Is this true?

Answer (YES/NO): NO